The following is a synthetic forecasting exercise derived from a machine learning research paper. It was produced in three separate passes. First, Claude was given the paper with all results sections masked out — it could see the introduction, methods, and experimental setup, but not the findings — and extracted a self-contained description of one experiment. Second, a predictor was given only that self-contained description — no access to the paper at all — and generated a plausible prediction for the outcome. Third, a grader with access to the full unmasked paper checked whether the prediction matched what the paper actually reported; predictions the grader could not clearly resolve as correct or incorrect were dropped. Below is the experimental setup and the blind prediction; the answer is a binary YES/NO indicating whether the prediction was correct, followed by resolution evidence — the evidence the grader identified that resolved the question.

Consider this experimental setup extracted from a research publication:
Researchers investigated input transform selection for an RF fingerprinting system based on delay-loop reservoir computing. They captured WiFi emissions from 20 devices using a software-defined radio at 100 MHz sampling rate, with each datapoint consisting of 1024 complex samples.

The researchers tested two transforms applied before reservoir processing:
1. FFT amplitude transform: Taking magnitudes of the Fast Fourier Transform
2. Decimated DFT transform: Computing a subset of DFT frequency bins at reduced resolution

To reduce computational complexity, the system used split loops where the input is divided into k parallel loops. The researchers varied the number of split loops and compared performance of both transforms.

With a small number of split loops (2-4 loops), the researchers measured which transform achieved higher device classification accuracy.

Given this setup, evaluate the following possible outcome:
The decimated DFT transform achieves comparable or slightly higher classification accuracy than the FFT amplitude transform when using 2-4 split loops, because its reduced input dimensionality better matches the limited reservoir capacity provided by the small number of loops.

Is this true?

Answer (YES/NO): YES